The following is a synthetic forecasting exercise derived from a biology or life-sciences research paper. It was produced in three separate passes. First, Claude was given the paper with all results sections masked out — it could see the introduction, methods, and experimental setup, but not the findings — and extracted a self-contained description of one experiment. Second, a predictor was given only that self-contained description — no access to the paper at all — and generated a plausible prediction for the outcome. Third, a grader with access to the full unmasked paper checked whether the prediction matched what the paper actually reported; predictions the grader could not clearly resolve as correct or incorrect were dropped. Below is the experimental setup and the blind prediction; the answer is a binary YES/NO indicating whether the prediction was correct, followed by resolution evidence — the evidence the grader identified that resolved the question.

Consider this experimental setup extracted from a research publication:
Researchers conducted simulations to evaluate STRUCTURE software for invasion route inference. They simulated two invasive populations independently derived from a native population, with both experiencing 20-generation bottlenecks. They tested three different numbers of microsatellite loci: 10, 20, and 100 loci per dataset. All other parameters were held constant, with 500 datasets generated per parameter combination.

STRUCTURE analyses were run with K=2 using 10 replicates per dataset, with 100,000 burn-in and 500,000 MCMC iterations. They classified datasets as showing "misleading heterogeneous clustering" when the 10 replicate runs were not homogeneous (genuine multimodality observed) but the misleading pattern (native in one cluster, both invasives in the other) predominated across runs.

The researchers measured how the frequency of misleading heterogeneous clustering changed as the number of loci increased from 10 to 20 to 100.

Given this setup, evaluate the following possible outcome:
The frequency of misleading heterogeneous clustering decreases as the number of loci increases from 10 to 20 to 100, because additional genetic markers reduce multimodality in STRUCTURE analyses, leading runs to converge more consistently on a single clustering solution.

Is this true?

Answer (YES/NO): NO